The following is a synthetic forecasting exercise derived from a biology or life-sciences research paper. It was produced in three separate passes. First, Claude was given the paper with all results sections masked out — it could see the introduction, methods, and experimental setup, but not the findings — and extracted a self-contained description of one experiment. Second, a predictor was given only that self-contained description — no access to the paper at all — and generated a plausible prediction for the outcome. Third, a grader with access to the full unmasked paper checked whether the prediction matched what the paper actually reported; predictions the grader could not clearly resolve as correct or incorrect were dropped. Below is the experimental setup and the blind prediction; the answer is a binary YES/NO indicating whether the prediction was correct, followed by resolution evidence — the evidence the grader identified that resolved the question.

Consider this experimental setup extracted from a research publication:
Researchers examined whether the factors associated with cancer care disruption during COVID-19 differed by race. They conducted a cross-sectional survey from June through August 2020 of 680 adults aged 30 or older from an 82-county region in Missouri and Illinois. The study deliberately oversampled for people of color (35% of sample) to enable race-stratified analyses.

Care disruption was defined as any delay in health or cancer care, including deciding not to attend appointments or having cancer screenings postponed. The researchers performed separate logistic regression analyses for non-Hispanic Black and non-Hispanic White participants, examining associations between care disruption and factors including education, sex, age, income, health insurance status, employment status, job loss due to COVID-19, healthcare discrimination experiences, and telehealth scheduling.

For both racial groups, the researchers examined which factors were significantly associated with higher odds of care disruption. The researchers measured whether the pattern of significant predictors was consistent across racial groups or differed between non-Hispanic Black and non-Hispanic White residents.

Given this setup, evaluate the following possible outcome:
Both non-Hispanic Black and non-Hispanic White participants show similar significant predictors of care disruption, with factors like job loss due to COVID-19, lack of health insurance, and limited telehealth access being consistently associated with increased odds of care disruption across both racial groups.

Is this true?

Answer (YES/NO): NO